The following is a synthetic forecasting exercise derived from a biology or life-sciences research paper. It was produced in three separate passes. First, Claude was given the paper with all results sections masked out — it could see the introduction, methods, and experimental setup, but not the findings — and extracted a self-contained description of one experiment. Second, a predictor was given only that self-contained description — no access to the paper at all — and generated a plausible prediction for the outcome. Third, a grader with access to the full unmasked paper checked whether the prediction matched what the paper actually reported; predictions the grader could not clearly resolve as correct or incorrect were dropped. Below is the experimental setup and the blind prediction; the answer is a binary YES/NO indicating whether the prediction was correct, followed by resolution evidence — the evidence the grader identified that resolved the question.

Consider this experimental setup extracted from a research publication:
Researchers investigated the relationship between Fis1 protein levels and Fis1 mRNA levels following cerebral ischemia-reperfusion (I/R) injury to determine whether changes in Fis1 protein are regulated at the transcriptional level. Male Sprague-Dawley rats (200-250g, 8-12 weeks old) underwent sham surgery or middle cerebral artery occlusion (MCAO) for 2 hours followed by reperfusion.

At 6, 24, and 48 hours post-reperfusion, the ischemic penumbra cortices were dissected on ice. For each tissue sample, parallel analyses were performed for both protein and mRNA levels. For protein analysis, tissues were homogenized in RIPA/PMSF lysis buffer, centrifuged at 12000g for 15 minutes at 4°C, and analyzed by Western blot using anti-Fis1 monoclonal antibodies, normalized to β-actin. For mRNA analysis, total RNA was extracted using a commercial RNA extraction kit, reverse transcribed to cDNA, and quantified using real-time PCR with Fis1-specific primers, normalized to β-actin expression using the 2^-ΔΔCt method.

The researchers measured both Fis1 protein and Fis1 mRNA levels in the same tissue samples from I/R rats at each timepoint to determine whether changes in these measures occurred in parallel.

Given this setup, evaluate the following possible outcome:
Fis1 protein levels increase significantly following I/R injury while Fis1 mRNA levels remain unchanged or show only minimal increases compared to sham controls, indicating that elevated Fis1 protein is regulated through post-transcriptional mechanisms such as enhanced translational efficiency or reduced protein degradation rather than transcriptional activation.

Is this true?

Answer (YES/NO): NO